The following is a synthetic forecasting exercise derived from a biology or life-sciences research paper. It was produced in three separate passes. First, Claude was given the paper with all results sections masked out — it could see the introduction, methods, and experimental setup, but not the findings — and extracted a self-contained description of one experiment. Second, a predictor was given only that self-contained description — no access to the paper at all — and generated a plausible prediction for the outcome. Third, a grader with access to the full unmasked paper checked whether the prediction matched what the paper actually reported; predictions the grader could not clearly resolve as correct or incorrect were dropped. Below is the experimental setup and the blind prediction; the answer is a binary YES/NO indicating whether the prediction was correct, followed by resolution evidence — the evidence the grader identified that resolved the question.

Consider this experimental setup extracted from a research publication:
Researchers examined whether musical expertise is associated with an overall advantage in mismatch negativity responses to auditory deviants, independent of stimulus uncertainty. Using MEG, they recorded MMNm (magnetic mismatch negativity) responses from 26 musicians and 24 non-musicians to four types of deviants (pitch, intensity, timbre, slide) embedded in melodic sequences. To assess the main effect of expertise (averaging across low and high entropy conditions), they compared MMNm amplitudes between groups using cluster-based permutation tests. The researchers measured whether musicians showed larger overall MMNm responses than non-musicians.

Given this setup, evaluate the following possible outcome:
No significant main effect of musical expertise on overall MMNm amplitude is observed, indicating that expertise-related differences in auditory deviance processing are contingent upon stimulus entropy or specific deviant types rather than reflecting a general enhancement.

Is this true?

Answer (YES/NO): NO